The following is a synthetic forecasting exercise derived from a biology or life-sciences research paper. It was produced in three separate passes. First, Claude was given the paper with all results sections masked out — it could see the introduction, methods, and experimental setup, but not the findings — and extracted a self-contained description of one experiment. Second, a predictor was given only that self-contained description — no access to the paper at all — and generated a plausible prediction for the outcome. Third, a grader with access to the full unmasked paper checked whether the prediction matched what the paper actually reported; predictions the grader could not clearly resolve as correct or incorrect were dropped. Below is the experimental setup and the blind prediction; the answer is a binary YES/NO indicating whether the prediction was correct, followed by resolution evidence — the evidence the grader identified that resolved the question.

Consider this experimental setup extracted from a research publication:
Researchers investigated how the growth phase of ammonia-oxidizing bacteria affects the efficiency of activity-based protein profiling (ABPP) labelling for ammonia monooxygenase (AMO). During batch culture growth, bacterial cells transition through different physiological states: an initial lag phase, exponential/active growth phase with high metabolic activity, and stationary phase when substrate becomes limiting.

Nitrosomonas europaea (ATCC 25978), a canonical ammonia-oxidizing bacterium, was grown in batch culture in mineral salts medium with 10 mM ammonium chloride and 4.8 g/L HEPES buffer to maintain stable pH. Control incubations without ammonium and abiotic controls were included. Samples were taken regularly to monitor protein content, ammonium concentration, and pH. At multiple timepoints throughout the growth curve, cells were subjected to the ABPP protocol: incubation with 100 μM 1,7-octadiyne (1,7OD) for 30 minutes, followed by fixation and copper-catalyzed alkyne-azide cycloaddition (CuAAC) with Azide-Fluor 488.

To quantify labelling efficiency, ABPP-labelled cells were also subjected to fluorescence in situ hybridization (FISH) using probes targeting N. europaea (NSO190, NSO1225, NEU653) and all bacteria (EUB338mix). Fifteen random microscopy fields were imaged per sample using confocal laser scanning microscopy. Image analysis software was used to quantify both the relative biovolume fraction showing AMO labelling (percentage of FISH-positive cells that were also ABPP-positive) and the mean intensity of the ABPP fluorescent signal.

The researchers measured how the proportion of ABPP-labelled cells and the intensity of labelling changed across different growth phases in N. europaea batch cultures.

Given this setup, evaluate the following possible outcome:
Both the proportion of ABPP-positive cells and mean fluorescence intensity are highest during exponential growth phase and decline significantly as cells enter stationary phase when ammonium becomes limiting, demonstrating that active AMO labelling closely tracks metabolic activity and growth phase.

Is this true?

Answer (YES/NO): NO